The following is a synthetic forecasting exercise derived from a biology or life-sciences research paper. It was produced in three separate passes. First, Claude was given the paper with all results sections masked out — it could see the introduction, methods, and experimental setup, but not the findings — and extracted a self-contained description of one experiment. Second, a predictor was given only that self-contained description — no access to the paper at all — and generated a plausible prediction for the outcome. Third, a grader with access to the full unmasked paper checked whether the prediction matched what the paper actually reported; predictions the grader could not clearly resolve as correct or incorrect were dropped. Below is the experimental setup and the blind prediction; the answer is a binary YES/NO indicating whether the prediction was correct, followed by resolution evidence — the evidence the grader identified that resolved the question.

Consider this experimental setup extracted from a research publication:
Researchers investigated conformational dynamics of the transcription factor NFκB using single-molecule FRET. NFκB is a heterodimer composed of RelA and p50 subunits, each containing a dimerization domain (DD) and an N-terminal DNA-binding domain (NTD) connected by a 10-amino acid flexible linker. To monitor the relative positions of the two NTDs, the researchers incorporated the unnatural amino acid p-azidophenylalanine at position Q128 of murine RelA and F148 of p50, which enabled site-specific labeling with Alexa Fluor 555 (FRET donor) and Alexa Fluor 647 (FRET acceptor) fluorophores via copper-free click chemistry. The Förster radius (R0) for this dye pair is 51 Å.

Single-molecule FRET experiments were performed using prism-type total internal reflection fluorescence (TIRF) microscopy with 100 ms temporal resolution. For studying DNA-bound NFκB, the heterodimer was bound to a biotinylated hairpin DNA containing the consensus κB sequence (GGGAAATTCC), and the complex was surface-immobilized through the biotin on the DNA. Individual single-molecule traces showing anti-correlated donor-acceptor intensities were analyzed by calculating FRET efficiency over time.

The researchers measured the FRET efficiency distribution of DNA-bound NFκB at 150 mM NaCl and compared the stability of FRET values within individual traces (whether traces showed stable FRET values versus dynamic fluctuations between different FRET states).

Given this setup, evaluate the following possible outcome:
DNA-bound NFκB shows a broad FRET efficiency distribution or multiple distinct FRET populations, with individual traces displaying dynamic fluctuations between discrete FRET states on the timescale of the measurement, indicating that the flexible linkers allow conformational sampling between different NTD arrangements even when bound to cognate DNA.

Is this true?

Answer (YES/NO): NO